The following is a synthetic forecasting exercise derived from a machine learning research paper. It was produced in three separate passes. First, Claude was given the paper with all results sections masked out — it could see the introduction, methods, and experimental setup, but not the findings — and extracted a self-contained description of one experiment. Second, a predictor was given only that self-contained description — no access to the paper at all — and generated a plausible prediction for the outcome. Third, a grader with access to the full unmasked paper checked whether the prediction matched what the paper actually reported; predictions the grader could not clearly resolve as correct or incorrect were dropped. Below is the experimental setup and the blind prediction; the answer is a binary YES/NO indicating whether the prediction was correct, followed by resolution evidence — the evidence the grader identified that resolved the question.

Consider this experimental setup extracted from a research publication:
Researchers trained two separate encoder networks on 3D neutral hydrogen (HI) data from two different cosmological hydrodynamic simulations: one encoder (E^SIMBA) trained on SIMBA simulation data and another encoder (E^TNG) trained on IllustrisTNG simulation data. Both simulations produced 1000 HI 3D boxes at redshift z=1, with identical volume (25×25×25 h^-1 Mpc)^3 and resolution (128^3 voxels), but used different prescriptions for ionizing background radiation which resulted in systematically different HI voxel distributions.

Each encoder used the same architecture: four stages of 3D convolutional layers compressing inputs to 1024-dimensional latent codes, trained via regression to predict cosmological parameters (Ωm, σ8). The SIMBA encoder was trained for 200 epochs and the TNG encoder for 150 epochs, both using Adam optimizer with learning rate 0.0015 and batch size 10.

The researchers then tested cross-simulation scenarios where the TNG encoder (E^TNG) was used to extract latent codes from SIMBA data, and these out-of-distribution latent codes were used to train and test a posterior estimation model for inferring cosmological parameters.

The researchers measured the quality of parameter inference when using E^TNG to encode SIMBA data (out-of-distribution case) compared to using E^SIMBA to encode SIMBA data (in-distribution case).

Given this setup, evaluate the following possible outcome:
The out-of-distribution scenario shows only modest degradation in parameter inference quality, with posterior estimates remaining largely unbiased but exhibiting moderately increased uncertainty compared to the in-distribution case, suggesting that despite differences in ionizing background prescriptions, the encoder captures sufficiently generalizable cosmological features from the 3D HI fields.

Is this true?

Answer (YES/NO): YES